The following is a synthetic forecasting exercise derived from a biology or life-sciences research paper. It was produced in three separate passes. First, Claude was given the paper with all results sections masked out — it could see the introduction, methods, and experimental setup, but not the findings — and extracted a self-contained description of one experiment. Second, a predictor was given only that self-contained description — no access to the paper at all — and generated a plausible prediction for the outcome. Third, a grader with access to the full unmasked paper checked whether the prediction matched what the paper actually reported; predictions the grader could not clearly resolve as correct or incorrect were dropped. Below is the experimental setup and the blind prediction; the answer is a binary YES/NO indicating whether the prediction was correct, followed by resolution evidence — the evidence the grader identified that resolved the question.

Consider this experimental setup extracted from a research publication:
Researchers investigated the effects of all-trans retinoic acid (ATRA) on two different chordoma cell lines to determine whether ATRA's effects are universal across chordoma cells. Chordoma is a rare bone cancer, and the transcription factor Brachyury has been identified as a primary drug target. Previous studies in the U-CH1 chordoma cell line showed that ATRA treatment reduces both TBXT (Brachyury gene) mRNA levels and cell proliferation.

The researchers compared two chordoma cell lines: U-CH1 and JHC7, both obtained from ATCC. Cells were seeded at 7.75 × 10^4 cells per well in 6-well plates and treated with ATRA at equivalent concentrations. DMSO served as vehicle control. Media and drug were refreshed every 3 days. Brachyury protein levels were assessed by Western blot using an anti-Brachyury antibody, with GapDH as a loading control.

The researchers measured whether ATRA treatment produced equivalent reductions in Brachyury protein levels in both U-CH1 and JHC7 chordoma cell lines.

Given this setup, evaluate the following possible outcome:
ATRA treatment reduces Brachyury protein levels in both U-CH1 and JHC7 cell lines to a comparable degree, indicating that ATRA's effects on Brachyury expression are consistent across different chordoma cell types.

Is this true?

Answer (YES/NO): NO